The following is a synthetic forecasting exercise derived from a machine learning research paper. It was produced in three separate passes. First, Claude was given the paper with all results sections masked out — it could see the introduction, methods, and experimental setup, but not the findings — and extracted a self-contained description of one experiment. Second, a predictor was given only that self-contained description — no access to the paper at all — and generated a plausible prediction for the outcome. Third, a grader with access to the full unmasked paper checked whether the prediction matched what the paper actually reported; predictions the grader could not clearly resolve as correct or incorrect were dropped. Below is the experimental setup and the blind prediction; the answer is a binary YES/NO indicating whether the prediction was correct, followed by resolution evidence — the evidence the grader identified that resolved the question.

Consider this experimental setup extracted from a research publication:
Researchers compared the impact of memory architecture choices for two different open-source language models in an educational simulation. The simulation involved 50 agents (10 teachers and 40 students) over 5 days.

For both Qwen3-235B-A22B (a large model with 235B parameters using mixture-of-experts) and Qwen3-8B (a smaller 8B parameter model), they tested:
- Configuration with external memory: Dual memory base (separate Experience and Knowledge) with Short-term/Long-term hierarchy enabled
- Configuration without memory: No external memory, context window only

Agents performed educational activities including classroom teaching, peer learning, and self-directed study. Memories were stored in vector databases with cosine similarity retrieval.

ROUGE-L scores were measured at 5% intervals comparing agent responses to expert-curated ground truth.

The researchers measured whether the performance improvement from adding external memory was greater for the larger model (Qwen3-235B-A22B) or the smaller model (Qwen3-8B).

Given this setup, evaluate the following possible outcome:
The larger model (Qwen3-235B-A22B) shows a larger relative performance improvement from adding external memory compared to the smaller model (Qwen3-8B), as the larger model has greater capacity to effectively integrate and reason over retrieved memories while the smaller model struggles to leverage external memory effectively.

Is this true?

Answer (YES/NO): NO